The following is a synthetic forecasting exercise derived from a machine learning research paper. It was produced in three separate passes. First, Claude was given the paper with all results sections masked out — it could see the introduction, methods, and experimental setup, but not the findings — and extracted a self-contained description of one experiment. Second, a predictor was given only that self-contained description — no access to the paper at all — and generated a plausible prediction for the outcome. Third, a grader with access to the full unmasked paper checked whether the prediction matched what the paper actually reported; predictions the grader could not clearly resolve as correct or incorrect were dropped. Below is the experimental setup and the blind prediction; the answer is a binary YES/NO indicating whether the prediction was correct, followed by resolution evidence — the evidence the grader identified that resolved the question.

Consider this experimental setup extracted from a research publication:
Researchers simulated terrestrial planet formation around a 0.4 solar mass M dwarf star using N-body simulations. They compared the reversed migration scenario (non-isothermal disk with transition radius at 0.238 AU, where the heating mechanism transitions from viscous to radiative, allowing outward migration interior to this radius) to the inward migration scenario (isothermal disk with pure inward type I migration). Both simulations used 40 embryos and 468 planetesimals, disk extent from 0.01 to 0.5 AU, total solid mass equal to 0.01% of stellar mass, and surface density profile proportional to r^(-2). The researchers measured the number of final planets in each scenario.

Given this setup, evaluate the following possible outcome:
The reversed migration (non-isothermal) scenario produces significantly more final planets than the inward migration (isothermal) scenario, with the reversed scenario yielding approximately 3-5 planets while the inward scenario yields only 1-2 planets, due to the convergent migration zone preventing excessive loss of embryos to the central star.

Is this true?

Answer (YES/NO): NO